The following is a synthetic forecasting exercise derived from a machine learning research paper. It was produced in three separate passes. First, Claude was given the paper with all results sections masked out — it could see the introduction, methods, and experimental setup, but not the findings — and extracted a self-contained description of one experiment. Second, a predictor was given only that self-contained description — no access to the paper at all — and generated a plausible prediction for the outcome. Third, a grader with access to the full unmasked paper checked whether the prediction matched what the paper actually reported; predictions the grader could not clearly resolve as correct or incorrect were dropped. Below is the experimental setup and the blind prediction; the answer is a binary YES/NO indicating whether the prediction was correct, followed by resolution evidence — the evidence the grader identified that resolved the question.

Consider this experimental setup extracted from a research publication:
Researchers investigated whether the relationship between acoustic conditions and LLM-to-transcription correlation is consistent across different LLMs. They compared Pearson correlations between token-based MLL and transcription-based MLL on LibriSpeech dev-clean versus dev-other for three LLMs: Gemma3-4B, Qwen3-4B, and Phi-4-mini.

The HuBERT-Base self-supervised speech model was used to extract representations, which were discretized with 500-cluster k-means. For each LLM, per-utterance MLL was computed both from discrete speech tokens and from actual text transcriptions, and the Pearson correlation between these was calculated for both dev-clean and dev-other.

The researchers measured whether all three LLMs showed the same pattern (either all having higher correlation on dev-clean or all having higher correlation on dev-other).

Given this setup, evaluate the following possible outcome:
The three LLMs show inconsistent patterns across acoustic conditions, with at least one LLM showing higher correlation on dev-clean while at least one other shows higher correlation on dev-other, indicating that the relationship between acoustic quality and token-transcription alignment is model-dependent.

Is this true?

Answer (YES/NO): NO